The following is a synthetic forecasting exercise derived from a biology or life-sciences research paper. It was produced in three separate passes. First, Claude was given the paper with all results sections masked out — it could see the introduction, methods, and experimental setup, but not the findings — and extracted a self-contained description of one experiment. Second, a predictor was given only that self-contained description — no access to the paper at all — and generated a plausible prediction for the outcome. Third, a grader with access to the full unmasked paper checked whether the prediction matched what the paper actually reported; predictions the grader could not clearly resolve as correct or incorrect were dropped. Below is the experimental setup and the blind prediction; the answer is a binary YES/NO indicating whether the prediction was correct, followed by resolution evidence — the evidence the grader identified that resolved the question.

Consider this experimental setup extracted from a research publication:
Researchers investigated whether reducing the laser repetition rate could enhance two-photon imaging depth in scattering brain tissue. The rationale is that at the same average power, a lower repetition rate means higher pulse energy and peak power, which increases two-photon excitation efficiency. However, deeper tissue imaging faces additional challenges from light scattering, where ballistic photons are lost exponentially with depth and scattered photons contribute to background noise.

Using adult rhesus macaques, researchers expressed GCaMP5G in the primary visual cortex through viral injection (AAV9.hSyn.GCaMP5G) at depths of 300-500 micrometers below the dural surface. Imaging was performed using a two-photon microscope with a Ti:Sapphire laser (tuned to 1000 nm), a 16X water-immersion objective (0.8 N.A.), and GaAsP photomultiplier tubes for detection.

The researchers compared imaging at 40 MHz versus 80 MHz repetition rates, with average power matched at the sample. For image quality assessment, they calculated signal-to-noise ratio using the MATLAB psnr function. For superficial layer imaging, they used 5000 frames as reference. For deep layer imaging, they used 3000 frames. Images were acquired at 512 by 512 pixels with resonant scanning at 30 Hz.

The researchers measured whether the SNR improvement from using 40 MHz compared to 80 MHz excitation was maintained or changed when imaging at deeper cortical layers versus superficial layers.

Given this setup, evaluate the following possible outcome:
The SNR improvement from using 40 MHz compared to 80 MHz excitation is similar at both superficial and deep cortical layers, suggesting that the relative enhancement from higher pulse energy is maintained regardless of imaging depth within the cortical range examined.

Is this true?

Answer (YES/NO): NO